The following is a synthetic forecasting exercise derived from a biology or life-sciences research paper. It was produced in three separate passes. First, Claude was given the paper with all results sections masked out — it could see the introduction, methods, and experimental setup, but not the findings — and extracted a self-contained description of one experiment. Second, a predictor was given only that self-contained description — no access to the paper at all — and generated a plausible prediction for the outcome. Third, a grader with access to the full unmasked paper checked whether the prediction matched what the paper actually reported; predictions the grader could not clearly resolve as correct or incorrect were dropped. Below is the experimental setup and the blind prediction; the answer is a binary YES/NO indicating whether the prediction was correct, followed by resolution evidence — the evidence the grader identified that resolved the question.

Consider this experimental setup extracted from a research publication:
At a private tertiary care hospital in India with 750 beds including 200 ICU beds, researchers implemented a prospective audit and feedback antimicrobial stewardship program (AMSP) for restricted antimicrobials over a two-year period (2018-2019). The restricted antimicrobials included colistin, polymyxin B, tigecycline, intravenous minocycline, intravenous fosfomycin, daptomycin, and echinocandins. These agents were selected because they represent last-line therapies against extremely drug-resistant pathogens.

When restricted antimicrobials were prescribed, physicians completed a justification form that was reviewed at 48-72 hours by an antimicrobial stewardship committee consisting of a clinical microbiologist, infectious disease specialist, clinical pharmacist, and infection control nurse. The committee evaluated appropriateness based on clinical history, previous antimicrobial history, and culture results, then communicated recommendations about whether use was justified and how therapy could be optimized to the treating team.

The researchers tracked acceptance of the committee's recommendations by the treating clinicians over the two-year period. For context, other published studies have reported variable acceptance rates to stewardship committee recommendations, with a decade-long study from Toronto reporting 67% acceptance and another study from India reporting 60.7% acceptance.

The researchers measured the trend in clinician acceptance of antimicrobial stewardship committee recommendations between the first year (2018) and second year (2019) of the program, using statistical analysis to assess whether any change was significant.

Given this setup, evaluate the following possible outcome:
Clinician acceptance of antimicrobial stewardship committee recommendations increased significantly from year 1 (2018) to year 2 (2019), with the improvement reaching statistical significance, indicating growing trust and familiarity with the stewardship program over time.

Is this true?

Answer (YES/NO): NO